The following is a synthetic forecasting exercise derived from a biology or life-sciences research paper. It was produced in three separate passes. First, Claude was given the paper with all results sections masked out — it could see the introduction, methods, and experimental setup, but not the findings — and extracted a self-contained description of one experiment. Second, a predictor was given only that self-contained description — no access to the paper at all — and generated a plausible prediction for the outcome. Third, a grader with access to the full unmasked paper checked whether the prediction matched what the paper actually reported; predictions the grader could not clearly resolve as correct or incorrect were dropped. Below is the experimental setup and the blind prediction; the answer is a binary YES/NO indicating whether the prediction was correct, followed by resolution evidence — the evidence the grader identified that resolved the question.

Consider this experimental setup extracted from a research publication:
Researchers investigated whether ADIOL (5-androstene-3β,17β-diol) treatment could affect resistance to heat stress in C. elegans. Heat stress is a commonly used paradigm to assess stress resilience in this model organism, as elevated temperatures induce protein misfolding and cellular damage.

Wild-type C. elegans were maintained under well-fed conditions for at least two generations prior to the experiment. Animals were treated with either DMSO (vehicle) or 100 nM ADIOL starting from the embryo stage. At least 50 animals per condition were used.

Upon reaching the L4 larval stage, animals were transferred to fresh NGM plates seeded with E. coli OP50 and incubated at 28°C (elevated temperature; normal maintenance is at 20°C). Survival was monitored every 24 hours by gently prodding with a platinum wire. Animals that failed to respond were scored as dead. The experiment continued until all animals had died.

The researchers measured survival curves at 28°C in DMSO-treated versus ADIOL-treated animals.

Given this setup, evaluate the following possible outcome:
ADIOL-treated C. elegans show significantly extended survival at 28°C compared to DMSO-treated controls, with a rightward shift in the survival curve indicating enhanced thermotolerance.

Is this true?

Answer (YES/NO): NO